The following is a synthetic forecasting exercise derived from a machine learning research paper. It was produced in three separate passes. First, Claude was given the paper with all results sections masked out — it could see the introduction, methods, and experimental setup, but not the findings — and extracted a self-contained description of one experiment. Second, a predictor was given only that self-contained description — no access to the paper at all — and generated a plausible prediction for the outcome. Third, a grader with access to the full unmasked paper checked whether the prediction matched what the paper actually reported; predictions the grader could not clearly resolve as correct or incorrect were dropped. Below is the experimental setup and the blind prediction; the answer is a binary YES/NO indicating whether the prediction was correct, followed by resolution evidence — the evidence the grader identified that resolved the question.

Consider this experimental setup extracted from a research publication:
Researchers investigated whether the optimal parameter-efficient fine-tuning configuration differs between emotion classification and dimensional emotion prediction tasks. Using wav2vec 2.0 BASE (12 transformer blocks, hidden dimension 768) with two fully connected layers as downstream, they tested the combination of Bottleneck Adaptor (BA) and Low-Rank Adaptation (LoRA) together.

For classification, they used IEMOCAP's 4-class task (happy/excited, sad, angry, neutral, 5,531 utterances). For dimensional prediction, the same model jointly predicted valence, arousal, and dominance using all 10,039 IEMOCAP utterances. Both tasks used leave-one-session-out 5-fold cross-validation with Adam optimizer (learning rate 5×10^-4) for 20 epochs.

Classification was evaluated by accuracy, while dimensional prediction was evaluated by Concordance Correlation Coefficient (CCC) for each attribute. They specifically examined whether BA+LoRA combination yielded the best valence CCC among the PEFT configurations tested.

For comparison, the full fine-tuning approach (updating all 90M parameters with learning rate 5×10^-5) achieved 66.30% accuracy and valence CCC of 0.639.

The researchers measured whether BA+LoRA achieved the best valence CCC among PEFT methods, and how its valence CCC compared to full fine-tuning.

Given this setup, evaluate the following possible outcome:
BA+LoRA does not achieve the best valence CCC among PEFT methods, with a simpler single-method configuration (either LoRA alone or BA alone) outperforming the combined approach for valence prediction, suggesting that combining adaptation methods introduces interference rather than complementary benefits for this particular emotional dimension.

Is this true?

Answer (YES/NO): NO